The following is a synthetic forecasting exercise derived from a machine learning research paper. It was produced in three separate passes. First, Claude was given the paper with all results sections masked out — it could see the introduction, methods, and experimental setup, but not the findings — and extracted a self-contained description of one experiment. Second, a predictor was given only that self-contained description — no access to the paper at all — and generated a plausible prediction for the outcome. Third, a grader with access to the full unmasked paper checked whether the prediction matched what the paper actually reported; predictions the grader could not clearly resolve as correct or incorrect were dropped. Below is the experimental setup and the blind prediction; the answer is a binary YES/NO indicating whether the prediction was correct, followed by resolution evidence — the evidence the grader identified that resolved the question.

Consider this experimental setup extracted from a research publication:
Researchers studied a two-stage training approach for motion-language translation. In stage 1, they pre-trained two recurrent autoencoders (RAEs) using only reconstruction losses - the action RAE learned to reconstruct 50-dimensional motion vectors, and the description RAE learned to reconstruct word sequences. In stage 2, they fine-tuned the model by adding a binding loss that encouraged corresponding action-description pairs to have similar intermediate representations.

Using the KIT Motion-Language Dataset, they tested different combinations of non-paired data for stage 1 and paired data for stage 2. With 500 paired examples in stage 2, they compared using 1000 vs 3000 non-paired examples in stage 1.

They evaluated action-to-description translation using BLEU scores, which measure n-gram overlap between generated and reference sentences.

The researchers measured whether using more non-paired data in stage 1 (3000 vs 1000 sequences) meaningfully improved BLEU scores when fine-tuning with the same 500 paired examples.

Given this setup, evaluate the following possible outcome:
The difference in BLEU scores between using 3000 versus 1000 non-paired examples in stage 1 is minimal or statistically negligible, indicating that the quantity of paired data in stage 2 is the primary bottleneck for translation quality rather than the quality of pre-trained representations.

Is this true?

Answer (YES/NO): NO